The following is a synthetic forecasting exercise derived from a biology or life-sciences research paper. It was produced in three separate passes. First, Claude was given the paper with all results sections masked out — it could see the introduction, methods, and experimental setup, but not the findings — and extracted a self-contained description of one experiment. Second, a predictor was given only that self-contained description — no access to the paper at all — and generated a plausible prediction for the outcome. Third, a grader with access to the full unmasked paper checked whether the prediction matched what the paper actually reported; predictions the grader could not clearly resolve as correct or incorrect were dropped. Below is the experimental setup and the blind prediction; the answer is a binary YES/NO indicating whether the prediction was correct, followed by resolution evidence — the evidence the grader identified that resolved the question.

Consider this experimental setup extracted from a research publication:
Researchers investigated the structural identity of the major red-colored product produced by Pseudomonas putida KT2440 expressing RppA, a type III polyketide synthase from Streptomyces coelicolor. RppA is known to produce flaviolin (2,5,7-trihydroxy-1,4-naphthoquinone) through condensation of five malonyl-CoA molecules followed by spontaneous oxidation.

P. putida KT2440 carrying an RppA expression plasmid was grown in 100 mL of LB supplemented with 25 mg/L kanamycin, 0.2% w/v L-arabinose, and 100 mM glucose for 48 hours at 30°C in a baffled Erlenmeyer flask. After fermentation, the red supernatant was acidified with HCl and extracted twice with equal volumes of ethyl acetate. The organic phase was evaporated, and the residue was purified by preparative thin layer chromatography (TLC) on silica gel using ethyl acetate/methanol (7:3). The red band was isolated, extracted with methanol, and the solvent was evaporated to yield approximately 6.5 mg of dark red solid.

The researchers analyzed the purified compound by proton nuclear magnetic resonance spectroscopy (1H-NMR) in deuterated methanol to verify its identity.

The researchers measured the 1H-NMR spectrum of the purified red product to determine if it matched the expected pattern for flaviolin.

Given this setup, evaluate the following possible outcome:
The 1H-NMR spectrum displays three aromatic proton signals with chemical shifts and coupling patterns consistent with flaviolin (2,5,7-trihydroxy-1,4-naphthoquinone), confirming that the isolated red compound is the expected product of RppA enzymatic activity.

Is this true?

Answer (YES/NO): YES